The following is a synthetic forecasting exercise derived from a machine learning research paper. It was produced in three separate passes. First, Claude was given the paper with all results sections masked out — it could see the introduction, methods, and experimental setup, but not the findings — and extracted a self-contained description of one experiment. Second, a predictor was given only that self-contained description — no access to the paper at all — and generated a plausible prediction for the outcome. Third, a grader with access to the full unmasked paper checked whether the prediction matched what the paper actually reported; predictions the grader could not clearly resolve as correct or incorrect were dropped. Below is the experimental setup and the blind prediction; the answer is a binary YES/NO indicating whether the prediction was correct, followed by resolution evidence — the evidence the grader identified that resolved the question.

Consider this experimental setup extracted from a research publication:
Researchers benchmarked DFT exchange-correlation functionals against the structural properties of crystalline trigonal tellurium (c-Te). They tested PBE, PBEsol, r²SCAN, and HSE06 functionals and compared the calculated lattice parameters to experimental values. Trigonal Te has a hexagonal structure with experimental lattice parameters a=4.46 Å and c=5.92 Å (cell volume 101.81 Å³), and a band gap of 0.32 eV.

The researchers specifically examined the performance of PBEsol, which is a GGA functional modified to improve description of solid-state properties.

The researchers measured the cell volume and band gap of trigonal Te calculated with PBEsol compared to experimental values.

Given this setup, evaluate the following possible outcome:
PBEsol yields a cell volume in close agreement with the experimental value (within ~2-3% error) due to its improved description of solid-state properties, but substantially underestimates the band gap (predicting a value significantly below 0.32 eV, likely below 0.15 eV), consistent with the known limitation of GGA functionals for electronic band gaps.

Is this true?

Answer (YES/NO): NO